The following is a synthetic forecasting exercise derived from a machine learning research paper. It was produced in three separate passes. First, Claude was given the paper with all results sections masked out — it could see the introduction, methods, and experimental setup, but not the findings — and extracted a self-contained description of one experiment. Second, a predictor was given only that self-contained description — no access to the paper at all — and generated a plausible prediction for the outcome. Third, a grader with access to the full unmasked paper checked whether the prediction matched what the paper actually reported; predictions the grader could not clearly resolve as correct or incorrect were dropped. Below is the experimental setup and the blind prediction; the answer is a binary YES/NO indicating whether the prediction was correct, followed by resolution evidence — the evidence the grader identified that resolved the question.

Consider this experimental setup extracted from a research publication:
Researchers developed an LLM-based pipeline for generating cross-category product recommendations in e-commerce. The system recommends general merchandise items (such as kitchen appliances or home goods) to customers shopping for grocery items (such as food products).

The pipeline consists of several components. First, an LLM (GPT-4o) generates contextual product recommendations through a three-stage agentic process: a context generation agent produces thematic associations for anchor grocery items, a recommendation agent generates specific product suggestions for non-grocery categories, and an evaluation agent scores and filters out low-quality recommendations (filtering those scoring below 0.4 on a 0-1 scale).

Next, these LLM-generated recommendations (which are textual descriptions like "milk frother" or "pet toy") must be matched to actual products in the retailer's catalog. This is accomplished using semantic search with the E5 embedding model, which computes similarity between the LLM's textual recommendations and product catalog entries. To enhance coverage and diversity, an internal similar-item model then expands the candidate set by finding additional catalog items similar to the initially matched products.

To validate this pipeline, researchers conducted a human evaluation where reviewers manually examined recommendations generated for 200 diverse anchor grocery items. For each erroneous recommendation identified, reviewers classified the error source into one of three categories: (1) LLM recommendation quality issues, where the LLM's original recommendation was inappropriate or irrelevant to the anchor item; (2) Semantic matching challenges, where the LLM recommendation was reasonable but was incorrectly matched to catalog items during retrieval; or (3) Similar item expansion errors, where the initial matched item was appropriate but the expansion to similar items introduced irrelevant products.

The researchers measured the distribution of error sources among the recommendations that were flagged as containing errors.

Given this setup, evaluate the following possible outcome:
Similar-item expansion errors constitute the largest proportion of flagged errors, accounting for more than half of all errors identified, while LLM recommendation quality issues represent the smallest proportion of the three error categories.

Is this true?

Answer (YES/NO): NO